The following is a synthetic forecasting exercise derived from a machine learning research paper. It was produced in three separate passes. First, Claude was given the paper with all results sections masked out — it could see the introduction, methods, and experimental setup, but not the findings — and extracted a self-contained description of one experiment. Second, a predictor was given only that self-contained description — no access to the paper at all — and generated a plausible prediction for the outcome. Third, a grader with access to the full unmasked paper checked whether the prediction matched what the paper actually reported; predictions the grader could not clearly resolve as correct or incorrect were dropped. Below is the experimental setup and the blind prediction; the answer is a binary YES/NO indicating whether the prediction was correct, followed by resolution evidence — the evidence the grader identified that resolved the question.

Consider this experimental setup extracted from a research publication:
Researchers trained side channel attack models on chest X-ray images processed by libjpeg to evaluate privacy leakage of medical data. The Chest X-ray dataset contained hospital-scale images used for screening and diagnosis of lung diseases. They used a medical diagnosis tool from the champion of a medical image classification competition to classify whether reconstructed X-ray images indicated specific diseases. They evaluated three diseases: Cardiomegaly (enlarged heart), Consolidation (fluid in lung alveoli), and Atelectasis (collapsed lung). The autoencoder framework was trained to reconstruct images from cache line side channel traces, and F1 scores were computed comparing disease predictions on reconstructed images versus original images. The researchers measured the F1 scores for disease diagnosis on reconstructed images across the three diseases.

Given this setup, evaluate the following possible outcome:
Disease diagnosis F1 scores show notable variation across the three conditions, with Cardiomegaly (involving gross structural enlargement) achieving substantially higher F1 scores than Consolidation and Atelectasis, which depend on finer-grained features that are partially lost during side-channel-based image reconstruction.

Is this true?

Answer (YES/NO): NO